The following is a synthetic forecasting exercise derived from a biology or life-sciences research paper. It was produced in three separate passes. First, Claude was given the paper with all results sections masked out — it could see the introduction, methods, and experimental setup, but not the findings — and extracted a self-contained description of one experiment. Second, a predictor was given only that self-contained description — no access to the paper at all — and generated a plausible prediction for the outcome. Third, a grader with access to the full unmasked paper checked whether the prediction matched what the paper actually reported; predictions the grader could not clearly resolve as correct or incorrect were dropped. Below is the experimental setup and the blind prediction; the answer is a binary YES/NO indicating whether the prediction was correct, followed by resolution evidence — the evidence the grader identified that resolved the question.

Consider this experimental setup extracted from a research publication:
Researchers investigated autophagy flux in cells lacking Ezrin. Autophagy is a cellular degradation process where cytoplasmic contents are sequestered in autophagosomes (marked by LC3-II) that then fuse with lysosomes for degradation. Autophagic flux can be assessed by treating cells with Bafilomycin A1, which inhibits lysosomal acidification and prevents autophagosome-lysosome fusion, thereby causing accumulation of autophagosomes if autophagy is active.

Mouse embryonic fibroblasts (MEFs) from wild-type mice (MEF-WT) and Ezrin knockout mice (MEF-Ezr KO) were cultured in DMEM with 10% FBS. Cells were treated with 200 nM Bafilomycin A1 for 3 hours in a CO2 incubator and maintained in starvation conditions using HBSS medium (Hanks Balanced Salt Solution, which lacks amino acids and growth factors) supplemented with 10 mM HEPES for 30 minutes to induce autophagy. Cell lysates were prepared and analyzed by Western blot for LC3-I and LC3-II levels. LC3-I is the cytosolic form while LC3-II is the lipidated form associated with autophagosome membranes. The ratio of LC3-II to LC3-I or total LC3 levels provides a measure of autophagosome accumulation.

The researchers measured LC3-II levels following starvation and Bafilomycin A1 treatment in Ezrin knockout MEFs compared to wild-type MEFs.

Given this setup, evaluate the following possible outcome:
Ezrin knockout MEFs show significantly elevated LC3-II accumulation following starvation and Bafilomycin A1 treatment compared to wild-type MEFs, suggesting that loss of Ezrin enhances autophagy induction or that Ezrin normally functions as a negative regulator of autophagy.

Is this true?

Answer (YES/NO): YES